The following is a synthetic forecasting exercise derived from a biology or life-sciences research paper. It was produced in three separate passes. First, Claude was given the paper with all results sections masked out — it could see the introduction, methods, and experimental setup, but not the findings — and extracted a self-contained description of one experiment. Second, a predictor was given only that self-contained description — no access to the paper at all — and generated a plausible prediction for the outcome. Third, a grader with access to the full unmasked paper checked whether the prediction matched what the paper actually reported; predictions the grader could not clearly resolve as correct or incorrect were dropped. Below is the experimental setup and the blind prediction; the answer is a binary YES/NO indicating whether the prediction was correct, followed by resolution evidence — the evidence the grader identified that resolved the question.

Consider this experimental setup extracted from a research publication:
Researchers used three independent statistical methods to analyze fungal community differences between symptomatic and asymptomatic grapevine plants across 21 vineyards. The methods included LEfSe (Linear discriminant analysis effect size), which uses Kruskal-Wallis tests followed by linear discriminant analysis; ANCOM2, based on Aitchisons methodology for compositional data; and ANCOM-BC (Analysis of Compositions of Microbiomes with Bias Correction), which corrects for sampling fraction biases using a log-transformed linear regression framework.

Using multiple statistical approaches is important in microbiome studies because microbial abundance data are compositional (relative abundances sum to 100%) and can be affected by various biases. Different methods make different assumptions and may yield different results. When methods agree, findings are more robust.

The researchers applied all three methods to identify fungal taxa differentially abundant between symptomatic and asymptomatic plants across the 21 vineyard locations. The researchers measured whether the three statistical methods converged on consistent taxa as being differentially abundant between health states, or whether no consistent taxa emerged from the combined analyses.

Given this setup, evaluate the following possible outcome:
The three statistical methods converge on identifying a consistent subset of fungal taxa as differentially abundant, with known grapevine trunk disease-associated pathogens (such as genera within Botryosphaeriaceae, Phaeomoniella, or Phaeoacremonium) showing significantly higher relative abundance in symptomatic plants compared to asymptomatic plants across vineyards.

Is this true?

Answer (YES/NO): NO